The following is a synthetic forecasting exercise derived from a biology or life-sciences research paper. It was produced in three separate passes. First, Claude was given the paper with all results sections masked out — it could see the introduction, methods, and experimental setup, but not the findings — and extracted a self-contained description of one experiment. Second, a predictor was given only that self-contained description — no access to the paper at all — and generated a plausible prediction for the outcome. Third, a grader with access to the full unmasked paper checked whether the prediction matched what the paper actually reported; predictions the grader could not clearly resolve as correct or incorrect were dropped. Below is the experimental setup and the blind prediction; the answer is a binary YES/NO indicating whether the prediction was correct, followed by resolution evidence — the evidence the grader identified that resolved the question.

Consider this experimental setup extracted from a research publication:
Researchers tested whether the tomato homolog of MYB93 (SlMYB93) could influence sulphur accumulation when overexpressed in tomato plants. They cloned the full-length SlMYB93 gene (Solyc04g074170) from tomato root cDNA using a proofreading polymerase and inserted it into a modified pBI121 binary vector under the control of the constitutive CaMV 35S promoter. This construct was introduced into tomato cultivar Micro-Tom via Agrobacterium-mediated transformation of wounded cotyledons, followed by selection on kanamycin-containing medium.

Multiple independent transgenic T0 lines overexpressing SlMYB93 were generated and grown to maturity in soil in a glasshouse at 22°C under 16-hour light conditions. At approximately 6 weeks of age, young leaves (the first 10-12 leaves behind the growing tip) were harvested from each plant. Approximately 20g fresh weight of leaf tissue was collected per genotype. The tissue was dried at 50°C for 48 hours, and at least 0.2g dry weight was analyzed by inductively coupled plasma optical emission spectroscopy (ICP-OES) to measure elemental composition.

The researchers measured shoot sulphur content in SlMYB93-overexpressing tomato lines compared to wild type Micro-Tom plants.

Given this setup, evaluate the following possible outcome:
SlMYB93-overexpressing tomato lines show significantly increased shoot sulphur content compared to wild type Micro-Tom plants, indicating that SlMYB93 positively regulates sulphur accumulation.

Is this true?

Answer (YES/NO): NO